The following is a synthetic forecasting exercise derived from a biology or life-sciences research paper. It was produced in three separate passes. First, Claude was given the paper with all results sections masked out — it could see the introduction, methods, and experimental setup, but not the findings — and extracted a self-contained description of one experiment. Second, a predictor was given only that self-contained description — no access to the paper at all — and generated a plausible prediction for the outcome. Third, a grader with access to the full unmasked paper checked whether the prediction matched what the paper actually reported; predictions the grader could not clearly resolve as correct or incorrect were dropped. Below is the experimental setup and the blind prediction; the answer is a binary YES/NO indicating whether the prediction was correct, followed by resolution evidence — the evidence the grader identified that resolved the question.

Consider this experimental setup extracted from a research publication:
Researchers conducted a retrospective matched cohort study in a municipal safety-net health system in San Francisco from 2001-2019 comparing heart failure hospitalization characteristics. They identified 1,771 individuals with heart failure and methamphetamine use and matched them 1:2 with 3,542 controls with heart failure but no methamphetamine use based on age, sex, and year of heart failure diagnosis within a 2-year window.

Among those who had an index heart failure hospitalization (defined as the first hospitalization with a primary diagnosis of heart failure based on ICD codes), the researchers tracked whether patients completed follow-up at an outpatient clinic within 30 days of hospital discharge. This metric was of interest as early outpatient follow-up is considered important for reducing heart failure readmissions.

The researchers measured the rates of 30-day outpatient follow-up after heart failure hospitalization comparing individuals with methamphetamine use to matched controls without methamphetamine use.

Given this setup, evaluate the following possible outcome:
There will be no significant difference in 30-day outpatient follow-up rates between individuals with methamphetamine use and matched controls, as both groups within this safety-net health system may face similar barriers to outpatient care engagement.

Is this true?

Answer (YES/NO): NO